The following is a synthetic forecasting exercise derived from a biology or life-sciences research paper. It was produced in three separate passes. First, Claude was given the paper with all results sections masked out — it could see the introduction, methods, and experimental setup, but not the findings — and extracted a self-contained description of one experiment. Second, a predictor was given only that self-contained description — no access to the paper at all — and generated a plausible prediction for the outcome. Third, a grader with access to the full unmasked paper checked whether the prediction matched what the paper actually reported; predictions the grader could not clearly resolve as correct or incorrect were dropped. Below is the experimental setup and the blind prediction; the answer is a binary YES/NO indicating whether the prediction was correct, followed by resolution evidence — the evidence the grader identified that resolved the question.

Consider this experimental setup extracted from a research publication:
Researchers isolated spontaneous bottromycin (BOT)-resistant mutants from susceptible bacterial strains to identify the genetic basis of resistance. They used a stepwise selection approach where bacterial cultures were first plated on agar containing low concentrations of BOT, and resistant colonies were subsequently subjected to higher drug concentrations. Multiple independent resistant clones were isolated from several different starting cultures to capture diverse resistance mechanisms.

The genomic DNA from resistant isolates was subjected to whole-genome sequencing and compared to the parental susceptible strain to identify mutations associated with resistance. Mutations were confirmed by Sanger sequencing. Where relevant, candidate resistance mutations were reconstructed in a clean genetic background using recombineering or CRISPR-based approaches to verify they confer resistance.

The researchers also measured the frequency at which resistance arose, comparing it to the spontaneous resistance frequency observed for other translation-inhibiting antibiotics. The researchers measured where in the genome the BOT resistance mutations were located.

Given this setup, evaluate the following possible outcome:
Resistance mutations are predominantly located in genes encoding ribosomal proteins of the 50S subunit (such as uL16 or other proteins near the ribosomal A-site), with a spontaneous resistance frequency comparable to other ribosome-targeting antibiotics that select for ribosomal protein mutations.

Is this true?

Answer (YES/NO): NO